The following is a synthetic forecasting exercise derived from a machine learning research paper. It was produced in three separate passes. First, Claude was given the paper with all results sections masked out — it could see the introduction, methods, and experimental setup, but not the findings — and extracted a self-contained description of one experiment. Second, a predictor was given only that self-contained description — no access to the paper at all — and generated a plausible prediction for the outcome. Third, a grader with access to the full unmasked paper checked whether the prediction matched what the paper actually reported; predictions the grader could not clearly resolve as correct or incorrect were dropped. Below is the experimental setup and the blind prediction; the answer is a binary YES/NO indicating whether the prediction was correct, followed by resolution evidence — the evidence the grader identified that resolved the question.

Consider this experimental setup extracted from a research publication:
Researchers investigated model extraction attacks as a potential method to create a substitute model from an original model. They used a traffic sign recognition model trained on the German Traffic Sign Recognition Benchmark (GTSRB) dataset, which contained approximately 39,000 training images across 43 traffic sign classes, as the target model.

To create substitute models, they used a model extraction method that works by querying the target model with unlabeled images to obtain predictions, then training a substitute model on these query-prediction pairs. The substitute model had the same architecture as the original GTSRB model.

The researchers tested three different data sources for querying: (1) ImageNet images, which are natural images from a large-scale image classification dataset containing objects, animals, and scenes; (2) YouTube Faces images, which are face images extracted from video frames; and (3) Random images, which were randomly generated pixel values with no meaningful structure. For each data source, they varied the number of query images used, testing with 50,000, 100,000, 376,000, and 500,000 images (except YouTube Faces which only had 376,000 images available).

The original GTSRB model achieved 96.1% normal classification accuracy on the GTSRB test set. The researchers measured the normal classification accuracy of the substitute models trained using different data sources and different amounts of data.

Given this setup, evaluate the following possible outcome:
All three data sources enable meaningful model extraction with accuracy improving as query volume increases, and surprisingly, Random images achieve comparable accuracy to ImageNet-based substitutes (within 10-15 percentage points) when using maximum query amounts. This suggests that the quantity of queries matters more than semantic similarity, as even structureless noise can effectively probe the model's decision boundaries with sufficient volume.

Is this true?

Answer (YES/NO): NO